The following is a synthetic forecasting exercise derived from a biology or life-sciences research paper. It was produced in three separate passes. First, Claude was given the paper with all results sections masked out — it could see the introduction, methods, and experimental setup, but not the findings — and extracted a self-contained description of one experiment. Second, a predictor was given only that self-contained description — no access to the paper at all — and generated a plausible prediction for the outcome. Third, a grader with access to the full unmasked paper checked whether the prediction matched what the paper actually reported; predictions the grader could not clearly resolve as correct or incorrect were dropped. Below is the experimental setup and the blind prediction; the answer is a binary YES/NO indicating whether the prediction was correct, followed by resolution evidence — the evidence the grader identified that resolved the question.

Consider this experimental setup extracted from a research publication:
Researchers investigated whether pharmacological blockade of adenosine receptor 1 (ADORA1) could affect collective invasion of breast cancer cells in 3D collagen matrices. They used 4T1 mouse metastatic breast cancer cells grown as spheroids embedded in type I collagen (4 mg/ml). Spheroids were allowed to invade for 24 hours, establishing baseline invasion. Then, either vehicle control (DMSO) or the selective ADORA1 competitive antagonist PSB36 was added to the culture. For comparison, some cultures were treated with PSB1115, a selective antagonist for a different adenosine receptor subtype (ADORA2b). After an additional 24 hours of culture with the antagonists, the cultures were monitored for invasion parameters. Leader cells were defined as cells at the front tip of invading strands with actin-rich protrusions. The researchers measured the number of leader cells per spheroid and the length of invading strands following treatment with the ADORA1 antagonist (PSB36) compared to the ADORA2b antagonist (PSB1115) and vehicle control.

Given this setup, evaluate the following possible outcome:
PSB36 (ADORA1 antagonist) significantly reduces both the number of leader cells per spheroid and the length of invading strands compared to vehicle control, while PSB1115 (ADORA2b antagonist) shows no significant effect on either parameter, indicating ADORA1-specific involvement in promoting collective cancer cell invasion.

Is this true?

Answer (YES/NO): YES